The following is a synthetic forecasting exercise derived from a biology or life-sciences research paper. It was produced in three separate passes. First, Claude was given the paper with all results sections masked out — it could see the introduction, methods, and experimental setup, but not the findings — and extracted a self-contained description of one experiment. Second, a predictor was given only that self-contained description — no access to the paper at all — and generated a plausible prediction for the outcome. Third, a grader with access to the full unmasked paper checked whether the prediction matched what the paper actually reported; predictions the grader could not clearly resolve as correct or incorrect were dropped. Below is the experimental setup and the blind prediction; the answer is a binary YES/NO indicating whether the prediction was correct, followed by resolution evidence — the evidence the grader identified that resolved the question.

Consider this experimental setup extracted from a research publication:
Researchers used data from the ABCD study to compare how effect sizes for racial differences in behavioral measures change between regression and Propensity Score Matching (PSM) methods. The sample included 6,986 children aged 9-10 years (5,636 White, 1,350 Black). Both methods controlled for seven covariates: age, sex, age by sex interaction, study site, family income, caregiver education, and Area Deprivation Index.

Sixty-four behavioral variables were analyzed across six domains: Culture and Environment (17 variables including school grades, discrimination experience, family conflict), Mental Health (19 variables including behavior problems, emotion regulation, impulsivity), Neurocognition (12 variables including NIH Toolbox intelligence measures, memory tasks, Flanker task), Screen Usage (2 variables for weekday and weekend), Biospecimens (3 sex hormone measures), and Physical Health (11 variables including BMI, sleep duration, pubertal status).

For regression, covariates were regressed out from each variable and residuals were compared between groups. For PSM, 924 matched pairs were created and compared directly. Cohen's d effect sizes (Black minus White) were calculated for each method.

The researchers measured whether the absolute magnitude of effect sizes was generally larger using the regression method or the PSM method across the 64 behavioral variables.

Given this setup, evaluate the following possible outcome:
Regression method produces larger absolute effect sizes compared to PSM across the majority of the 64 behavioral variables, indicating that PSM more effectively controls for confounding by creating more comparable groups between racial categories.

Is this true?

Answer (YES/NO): NO